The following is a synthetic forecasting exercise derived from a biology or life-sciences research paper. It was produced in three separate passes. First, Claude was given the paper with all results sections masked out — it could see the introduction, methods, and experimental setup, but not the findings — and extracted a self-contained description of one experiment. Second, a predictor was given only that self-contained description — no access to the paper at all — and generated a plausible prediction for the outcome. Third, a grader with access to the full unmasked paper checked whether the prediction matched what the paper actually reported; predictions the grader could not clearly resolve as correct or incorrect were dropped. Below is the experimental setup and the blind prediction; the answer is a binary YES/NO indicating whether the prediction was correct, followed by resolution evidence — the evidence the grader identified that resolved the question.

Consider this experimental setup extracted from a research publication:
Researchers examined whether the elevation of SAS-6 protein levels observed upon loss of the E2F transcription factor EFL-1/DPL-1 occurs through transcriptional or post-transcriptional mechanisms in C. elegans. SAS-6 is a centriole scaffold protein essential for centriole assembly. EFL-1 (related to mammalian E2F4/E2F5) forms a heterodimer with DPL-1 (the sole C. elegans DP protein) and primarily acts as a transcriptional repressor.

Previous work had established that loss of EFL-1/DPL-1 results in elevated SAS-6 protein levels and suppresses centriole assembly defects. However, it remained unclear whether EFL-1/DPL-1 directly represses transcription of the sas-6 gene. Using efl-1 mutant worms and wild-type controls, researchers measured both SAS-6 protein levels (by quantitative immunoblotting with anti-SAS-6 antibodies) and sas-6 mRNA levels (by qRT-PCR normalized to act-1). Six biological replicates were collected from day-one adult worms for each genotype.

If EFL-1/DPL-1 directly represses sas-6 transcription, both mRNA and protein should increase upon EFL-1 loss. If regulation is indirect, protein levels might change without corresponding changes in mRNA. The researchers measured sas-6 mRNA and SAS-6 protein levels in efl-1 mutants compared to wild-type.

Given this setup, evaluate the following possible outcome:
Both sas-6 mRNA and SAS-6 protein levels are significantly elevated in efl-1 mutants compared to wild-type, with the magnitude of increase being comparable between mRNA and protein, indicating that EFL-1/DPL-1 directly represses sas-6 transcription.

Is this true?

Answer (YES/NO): NO